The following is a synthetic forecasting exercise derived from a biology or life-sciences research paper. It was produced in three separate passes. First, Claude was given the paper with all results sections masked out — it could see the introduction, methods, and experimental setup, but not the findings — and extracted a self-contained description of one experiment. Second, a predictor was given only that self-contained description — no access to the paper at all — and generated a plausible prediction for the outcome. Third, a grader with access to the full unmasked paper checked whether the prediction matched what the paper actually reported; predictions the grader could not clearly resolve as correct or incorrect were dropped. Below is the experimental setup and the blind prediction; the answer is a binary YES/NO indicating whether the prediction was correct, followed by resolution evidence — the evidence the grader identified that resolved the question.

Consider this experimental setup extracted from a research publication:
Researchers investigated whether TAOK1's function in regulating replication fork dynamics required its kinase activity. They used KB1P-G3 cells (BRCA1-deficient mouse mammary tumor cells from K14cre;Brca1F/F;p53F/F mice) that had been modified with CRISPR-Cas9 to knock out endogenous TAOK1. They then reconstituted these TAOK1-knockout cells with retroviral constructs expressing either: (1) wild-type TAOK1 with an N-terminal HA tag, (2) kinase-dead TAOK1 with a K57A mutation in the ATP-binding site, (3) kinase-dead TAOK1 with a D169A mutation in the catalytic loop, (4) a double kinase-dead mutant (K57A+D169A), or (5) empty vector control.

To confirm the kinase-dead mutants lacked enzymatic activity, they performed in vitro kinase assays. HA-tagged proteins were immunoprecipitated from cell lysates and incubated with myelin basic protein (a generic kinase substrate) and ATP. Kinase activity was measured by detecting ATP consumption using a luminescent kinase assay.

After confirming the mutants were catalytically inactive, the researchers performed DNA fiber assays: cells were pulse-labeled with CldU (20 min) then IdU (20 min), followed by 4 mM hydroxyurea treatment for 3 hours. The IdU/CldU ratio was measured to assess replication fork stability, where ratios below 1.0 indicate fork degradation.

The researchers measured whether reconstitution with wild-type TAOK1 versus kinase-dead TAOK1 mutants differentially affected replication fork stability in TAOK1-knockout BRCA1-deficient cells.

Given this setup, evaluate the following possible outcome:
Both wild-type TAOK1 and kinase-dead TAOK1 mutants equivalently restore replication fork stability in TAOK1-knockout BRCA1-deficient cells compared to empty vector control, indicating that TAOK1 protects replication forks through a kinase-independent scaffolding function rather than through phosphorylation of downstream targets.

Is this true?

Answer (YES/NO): NO